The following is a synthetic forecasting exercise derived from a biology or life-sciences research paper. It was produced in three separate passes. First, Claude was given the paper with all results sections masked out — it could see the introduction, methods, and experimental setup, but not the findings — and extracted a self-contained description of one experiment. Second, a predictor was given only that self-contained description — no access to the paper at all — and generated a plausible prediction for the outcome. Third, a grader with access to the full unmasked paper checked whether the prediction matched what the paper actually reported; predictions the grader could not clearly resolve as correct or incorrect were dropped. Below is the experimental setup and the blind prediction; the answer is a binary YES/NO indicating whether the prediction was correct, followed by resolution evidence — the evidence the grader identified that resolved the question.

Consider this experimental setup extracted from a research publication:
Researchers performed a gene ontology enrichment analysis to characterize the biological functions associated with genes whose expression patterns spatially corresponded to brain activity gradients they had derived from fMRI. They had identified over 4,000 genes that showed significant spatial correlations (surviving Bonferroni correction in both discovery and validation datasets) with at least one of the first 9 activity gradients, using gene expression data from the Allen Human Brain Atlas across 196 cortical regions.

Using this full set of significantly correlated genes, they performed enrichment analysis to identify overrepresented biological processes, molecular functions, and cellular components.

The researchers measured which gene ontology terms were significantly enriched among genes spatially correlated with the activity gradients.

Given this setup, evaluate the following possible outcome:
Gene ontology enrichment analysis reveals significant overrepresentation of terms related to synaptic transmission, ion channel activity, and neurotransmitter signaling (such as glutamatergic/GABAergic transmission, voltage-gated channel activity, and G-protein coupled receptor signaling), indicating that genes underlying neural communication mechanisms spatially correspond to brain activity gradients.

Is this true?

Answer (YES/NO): YES